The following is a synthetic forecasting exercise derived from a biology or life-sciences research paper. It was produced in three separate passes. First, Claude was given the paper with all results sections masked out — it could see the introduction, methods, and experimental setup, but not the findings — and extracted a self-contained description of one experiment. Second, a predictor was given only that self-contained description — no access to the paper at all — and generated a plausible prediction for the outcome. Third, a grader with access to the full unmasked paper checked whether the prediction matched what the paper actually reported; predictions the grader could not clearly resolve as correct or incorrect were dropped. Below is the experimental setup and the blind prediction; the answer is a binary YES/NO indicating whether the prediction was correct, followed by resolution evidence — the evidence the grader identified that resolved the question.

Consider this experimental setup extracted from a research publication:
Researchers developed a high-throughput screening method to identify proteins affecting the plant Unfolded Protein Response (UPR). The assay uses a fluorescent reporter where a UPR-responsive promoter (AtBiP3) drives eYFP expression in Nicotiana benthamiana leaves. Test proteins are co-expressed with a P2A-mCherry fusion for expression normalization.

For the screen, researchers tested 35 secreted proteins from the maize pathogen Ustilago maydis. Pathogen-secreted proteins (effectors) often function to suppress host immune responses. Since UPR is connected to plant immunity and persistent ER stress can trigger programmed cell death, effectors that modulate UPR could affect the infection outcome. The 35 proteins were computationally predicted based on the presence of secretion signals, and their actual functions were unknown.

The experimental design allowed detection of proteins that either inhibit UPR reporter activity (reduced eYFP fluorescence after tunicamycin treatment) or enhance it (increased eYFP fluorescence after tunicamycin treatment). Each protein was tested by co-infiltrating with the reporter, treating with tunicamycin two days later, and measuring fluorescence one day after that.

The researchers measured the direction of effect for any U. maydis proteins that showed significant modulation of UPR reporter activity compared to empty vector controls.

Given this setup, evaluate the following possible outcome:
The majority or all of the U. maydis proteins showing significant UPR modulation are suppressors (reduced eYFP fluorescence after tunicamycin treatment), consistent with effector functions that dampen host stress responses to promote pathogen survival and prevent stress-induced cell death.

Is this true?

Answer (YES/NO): YES